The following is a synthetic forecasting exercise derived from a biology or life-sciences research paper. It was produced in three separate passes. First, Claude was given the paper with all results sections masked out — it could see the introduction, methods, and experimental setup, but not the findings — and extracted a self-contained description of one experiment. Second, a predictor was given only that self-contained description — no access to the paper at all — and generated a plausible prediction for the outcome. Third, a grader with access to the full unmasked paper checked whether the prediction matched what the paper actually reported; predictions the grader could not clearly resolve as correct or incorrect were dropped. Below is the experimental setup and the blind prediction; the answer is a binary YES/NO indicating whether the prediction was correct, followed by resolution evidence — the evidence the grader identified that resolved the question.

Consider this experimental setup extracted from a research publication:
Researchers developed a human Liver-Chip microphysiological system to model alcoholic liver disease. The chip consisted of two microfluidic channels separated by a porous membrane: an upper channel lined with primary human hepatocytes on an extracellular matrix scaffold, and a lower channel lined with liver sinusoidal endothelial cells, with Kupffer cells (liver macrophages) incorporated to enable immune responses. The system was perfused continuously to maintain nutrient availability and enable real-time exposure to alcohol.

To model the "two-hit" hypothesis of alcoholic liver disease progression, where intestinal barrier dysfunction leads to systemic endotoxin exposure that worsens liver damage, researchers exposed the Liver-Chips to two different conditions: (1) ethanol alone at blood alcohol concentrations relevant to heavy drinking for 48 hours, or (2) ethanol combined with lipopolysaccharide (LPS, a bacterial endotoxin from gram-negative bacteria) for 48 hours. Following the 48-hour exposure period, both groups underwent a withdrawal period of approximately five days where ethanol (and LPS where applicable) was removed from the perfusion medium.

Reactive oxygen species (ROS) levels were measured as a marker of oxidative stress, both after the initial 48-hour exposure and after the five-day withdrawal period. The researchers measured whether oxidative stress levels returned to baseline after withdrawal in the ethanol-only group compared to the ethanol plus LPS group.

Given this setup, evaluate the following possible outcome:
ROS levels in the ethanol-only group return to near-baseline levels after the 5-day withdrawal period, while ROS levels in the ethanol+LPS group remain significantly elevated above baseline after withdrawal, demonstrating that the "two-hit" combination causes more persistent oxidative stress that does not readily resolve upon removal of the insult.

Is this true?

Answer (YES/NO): YES